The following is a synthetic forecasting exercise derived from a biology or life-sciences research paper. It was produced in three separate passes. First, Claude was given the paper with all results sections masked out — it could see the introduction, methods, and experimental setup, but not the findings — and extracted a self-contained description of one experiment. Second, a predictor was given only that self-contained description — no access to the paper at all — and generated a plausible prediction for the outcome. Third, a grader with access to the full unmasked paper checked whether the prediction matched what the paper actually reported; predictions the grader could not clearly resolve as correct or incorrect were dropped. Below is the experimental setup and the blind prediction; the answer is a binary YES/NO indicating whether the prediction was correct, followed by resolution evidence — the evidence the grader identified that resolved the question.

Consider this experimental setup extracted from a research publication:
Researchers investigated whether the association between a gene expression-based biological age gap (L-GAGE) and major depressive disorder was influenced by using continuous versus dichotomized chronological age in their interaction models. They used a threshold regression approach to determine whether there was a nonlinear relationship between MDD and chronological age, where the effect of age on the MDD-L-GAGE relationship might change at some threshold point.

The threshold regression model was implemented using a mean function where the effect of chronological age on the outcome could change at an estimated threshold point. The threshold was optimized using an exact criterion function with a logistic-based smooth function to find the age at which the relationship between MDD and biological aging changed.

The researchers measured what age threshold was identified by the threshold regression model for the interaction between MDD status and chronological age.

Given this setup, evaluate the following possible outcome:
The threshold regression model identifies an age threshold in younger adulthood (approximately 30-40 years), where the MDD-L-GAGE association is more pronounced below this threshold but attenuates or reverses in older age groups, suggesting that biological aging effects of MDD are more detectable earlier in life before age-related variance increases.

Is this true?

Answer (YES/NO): NO